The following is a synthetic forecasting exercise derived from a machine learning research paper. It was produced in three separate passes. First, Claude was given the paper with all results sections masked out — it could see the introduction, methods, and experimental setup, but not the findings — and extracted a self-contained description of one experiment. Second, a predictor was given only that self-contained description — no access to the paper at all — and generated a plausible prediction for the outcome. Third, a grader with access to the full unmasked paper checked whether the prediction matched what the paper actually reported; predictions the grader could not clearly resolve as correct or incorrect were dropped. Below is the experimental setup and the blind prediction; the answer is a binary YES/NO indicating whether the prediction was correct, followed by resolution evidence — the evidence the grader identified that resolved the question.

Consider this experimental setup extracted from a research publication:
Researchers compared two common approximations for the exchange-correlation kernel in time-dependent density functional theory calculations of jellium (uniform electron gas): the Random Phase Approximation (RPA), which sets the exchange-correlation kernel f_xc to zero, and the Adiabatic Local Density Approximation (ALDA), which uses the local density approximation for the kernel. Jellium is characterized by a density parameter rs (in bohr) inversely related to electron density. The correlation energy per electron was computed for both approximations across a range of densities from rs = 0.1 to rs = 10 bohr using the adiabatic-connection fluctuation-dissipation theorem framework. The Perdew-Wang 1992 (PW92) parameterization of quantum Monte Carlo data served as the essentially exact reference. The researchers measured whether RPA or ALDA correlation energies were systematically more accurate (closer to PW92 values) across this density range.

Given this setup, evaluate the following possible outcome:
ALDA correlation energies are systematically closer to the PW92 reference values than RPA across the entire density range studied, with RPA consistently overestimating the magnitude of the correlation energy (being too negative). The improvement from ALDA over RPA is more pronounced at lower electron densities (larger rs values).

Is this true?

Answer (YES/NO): NO